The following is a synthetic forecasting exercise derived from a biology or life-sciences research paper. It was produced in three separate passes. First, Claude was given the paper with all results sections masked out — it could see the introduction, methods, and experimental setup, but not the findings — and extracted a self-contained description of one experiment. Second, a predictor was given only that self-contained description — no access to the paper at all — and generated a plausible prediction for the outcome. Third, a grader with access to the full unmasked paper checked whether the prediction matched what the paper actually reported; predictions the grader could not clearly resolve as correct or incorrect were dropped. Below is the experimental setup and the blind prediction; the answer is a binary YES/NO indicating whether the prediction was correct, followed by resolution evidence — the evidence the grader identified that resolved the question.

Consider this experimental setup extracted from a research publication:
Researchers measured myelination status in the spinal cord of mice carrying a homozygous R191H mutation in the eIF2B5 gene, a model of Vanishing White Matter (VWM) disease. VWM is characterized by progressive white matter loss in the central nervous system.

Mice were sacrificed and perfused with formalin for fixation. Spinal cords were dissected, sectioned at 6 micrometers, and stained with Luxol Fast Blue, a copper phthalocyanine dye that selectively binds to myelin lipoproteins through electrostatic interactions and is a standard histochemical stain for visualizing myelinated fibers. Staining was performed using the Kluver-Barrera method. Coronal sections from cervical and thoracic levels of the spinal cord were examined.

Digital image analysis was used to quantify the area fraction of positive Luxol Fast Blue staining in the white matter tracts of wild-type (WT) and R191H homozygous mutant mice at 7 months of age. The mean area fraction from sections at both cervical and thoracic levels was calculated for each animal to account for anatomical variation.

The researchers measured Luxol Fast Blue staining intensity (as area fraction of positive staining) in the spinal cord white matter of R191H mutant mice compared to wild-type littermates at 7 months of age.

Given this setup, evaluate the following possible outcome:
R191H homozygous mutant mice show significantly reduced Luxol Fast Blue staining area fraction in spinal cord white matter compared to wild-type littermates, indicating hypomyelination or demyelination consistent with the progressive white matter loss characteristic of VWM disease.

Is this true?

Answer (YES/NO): YES